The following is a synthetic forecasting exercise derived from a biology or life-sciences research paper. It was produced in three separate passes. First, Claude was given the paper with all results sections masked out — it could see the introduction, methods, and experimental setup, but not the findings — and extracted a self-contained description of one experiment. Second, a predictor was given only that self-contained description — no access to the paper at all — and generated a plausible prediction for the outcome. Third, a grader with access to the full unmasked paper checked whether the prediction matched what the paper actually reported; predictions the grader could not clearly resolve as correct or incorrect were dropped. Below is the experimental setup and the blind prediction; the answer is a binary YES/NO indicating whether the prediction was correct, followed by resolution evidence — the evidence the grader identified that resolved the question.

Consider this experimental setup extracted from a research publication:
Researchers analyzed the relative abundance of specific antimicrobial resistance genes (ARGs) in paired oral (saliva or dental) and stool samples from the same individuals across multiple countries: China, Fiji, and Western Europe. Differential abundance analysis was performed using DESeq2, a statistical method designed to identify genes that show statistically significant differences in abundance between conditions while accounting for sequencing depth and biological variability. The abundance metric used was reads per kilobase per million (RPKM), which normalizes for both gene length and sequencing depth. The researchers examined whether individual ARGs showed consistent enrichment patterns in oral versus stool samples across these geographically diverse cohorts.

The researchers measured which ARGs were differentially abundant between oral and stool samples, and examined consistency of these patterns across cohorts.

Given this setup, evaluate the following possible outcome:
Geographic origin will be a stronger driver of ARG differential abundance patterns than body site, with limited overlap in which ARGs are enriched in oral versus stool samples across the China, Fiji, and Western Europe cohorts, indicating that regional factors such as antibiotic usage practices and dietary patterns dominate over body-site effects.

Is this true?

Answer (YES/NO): NO